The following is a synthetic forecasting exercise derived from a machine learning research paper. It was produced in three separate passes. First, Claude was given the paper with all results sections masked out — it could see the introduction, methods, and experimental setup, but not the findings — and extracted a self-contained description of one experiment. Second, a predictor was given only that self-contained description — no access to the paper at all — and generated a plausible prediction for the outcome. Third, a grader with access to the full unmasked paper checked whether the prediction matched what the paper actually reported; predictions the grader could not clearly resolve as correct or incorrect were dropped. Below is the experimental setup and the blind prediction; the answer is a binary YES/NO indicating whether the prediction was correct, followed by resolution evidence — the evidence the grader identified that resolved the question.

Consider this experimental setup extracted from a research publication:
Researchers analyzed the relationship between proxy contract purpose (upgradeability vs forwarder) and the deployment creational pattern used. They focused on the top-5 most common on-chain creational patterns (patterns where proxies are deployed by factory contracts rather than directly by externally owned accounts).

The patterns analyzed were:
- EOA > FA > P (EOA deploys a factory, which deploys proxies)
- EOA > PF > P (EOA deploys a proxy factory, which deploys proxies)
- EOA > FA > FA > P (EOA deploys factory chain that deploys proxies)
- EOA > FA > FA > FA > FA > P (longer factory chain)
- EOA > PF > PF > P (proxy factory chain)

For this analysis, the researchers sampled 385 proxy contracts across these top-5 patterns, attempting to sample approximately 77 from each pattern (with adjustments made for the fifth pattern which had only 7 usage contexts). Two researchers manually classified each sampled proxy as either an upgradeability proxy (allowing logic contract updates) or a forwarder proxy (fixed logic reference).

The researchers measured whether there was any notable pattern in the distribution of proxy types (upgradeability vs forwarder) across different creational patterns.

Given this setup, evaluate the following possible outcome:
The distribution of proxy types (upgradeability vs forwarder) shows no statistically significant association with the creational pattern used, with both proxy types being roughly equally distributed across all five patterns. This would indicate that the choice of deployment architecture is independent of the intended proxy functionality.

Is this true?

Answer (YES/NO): NO